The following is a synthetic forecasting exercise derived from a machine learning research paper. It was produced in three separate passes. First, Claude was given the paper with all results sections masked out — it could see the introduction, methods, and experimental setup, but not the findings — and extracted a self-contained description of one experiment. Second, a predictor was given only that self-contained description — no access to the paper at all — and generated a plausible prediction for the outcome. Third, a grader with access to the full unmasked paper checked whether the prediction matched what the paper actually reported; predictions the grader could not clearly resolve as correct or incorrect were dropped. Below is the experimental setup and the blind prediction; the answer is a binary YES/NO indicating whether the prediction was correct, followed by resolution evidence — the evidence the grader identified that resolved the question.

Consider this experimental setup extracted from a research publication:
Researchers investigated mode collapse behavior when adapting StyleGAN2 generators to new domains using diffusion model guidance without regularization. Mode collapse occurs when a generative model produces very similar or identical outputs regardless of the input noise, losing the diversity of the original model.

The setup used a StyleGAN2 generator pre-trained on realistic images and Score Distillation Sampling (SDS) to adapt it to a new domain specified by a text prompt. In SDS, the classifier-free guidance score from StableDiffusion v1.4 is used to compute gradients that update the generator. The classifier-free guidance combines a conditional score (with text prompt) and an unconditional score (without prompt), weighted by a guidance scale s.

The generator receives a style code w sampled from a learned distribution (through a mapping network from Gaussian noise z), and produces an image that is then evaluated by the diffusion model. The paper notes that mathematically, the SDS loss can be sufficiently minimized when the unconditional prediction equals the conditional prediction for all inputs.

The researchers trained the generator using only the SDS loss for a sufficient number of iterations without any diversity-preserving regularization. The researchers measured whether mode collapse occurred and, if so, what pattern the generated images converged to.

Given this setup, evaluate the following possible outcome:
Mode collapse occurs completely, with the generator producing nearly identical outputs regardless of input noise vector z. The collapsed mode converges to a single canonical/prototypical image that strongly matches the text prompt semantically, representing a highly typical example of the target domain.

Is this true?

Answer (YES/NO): NO